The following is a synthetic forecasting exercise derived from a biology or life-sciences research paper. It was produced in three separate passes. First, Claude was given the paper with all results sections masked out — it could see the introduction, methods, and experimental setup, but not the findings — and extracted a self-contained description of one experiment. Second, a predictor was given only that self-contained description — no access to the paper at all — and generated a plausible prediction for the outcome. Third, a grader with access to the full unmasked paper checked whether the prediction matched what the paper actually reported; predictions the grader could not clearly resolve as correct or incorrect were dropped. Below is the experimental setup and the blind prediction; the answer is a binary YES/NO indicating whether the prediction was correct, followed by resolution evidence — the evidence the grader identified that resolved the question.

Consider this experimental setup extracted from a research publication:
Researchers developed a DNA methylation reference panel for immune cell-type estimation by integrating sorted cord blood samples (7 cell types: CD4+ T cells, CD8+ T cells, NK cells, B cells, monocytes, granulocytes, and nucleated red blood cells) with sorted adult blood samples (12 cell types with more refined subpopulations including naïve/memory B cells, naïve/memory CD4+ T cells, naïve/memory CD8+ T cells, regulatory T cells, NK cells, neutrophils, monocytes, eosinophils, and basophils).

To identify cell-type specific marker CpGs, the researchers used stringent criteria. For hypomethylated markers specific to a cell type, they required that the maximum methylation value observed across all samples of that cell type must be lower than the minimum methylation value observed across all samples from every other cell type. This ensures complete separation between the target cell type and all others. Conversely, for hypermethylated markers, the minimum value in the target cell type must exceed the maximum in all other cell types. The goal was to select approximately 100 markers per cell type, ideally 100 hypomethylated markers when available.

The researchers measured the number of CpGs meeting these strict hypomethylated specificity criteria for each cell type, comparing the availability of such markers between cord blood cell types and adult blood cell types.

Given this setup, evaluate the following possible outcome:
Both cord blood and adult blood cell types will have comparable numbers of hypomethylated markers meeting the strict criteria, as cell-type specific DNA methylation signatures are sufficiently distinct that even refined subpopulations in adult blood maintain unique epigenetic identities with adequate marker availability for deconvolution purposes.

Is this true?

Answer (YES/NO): NO